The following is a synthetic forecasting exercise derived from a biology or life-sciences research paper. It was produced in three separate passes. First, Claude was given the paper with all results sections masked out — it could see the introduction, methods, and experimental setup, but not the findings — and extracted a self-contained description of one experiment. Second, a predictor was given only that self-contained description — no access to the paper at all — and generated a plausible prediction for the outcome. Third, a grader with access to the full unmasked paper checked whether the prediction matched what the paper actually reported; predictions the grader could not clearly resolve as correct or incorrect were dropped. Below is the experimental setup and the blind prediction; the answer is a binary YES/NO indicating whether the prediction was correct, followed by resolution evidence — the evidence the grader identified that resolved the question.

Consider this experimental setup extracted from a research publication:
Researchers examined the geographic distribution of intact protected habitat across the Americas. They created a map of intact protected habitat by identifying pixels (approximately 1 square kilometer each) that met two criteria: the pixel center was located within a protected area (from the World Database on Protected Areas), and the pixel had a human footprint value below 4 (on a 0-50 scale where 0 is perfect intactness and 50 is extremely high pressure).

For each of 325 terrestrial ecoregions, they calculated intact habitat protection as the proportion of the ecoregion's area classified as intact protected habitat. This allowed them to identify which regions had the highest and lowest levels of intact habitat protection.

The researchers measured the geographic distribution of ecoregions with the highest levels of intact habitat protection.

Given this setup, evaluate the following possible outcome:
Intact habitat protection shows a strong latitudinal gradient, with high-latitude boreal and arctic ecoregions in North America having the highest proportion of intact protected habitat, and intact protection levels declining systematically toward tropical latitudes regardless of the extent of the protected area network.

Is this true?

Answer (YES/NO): NO